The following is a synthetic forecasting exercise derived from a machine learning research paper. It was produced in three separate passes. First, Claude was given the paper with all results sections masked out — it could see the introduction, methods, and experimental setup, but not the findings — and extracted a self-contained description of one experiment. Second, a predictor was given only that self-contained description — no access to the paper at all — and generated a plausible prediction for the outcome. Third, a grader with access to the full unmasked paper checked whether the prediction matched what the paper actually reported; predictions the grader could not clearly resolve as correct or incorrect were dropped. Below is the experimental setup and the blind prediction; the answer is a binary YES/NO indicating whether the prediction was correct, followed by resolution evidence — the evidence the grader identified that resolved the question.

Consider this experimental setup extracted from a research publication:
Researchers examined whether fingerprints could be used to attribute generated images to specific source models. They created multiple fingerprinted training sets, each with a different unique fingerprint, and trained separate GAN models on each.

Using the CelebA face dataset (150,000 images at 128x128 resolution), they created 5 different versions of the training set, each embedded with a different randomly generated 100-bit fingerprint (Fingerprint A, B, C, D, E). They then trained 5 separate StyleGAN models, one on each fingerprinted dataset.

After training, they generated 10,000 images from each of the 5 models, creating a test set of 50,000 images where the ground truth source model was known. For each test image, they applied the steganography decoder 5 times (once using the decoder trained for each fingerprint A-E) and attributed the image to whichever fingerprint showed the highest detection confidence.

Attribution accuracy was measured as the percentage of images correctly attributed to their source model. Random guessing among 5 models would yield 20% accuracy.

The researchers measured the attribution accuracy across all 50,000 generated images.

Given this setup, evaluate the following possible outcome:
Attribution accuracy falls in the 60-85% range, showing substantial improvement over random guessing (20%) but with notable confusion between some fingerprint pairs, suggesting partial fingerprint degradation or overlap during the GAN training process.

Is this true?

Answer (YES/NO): NO